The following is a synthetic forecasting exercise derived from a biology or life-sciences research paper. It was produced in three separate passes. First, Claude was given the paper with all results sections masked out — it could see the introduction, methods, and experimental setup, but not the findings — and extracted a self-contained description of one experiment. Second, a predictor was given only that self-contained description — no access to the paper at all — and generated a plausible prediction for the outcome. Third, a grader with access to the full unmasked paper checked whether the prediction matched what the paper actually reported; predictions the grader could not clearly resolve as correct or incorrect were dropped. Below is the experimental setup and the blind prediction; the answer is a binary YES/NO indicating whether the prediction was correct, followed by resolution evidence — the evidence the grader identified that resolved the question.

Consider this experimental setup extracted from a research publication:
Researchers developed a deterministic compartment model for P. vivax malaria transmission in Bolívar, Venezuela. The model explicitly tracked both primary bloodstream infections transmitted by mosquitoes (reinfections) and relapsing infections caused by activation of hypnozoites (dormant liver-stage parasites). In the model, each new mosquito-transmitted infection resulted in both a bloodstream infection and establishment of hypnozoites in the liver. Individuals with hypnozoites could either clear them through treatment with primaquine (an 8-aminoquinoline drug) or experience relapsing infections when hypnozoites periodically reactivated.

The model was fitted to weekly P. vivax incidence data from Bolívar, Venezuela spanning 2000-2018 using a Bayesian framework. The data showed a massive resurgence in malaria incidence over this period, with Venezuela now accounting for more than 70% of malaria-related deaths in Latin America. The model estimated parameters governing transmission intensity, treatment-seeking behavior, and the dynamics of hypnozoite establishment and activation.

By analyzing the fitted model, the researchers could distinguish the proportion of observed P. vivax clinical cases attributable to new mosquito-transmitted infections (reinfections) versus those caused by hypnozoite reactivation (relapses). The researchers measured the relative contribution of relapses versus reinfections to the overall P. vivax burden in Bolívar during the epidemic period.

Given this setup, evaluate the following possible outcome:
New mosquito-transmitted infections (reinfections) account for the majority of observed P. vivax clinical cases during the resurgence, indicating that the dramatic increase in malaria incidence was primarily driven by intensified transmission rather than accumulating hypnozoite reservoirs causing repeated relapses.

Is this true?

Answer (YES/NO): NO